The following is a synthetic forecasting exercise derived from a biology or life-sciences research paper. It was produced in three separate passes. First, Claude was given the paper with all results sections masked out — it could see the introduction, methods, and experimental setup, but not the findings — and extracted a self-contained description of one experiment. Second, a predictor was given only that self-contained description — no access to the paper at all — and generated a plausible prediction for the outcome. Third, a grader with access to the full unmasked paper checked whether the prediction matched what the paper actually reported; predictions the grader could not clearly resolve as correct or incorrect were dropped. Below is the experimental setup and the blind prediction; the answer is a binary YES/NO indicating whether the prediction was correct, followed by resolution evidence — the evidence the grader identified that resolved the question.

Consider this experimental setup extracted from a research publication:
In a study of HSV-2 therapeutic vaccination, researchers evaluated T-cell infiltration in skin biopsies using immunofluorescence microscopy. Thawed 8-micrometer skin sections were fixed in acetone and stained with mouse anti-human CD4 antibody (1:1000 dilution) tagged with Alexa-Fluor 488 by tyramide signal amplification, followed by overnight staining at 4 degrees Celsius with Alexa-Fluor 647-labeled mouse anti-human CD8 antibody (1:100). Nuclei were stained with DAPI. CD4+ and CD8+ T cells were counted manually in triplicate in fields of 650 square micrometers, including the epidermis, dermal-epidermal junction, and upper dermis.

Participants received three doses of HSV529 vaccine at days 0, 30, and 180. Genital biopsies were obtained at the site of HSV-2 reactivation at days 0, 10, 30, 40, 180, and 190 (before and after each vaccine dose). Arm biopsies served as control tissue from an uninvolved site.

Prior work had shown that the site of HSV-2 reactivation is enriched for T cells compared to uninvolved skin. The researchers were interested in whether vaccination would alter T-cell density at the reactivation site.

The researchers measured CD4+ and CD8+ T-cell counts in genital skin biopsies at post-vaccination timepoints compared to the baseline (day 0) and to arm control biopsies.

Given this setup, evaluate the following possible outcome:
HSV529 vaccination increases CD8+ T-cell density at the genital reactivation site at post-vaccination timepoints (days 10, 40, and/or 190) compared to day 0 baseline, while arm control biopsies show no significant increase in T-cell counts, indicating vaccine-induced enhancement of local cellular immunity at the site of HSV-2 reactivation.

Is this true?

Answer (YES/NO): NO